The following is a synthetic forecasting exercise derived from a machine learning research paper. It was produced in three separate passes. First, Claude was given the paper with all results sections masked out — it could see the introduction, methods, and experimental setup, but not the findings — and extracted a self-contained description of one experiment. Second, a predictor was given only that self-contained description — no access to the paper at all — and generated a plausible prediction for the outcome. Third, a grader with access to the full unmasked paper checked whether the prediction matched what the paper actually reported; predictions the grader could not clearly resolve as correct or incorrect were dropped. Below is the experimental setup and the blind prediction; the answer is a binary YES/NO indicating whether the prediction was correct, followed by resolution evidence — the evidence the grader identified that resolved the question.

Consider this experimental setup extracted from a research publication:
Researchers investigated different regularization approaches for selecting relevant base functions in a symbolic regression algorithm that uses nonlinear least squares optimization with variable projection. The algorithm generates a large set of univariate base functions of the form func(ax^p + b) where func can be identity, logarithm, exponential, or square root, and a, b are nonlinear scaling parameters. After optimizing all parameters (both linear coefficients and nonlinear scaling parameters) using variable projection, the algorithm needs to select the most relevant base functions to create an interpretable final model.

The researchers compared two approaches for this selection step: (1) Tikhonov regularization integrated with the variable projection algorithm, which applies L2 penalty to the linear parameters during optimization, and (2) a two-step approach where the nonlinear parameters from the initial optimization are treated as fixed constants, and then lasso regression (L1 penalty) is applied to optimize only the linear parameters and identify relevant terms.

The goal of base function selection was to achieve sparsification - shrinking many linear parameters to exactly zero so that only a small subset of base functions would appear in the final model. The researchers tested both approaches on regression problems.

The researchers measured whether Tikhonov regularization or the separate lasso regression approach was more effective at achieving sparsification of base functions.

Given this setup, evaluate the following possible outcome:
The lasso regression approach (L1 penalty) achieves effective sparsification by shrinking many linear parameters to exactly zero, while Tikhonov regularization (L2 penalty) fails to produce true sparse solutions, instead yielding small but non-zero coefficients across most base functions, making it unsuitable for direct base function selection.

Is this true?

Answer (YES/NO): YES